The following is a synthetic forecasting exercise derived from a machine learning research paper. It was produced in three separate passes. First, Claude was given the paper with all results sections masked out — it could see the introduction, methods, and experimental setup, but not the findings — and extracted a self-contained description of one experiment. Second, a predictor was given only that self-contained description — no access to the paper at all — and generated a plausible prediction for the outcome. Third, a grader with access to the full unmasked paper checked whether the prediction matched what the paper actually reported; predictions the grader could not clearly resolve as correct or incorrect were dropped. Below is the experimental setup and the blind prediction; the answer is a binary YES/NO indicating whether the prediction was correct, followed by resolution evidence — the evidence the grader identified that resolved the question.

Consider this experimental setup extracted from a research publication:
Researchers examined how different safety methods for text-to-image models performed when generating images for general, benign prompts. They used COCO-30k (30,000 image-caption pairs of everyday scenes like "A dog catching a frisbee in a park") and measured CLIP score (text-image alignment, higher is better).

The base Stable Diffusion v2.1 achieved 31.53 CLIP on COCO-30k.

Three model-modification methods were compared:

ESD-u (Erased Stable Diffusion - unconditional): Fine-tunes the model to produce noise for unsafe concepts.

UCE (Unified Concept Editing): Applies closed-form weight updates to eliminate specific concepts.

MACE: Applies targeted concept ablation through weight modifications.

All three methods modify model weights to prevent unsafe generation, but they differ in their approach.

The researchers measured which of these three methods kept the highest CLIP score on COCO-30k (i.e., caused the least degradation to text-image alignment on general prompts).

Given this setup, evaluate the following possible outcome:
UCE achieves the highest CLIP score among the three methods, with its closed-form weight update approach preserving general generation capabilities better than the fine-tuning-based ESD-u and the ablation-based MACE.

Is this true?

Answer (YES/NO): YES